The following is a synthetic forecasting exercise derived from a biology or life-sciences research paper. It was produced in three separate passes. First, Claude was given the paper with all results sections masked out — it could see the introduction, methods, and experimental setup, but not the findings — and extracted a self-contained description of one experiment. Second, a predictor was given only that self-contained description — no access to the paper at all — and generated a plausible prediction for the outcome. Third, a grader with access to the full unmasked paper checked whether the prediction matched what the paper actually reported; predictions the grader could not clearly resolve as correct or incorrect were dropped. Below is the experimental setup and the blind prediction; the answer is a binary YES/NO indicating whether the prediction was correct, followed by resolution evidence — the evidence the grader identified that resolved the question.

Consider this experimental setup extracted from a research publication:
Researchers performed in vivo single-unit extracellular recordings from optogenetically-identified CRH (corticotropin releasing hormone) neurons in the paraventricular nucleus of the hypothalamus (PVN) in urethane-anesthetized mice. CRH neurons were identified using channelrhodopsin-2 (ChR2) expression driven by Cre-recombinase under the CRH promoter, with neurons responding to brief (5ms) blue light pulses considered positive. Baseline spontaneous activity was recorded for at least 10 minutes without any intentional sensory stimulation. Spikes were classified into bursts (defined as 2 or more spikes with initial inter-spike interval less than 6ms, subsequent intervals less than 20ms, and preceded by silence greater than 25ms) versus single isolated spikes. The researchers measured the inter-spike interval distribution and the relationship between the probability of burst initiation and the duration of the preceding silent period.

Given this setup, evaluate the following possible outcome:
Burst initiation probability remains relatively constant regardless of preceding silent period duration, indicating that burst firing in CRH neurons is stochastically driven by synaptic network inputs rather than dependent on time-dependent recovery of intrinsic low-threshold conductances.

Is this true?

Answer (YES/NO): NO